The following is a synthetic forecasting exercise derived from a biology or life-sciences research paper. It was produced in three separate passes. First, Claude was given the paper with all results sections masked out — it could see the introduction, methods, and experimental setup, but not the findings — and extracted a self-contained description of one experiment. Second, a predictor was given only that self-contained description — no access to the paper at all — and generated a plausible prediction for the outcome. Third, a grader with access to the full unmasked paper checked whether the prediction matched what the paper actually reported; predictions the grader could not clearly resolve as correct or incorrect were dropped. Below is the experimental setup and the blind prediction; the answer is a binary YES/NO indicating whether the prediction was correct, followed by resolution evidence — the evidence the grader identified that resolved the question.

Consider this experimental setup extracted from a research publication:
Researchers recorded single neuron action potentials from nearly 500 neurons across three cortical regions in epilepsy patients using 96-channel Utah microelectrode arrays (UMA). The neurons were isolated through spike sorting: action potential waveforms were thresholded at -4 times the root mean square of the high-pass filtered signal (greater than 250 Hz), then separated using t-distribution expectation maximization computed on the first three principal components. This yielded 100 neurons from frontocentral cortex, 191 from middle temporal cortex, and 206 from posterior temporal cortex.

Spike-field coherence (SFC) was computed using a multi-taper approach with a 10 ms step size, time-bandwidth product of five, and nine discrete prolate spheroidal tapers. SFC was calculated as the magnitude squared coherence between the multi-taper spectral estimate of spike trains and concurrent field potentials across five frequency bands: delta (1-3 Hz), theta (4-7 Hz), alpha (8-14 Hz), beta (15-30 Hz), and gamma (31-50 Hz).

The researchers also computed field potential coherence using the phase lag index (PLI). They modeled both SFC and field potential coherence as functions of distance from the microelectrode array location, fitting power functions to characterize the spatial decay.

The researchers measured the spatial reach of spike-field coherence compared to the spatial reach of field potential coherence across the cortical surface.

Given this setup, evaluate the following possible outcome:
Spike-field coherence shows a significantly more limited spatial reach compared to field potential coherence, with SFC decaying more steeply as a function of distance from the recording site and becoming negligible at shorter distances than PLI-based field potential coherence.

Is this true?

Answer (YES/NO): NO